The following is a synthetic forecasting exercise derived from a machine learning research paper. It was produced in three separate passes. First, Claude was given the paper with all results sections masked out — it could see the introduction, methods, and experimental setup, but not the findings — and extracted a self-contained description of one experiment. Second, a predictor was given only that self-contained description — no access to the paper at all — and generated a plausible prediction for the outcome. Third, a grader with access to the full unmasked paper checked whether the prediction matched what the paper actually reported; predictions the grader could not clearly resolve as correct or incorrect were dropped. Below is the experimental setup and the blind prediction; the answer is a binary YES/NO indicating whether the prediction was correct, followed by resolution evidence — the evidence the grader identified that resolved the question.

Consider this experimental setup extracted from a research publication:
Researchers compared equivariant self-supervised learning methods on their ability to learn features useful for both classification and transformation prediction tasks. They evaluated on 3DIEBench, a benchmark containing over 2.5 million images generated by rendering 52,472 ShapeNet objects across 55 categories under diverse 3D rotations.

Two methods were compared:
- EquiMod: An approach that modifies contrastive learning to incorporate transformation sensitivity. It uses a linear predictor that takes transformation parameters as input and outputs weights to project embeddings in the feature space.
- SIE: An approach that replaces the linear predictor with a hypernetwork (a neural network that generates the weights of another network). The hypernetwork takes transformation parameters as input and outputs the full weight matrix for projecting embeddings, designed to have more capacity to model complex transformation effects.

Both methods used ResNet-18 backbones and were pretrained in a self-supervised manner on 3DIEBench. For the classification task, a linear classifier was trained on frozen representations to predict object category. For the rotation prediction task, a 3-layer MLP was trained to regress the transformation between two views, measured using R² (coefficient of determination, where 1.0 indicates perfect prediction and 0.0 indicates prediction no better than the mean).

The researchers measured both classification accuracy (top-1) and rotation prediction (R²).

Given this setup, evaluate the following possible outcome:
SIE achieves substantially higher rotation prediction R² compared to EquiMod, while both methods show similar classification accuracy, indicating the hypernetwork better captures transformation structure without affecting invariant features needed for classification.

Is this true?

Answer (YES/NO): NO